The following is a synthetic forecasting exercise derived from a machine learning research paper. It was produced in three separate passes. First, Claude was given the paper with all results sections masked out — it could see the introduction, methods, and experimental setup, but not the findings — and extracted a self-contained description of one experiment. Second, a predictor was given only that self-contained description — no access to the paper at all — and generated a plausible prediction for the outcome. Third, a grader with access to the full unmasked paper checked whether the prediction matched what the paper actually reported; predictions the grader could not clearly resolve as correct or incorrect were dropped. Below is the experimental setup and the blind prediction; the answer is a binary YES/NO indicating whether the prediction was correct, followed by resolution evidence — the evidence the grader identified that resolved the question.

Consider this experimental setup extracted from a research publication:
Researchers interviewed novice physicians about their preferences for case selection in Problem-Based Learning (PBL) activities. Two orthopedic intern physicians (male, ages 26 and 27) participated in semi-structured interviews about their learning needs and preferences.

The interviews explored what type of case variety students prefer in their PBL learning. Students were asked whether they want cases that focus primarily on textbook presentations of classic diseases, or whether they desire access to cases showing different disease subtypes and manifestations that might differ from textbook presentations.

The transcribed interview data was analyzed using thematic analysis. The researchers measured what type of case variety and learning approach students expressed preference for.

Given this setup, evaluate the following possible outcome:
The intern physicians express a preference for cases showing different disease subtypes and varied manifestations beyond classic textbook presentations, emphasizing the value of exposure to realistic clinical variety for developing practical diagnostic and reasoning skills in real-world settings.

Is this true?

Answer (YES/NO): YES